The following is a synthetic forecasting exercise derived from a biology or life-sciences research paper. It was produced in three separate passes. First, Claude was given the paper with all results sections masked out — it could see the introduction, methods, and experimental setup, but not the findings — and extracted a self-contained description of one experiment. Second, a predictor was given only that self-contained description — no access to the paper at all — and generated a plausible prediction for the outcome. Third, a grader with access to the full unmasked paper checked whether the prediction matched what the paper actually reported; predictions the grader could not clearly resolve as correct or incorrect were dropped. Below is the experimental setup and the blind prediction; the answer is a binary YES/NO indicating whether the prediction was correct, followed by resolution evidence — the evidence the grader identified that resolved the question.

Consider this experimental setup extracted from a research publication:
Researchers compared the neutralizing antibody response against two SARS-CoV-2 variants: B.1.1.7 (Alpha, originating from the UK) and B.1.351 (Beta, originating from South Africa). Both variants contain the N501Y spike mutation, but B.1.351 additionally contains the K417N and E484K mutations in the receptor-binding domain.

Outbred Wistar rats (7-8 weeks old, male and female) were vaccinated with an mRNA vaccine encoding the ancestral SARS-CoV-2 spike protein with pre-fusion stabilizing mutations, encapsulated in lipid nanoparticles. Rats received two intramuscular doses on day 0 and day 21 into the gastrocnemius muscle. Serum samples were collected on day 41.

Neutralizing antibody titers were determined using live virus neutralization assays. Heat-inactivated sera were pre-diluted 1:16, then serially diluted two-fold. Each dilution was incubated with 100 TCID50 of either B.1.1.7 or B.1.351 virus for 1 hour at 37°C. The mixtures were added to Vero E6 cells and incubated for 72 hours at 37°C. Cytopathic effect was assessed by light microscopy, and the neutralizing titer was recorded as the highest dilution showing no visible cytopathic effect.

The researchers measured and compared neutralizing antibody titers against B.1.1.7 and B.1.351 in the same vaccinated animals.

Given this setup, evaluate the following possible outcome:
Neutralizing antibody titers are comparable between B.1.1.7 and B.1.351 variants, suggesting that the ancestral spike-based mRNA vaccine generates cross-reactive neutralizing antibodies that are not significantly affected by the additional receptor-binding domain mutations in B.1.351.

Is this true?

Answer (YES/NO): NO